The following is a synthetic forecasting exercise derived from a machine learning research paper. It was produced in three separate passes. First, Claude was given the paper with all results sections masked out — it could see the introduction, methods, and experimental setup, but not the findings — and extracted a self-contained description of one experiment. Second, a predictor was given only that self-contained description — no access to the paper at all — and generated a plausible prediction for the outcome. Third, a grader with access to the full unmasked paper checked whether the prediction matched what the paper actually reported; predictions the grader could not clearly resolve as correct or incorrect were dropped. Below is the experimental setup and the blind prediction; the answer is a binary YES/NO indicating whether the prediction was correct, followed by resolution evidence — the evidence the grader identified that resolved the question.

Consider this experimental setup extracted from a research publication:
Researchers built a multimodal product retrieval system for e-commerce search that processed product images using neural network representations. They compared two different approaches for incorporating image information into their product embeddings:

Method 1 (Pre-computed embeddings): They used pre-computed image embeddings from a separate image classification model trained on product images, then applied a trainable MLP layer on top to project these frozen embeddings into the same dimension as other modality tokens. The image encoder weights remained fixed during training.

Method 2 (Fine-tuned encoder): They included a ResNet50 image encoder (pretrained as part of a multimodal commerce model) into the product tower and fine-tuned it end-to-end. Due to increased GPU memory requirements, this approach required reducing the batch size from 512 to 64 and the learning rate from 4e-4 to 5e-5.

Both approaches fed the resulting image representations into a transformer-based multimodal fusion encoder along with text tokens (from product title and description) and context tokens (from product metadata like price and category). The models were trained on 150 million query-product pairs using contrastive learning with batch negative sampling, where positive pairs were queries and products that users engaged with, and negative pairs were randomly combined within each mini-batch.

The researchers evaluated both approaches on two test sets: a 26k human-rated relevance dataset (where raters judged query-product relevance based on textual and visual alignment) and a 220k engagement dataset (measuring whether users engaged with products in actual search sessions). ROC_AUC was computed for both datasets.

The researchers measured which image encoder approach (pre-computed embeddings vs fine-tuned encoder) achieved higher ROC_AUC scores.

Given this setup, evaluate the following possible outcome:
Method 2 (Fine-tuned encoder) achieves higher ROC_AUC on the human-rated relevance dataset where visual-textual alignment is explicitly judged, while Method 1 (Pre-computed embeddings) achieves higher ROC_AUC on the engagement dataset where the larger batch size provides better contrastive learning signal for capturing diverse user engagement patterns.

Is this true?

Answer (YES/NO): NO